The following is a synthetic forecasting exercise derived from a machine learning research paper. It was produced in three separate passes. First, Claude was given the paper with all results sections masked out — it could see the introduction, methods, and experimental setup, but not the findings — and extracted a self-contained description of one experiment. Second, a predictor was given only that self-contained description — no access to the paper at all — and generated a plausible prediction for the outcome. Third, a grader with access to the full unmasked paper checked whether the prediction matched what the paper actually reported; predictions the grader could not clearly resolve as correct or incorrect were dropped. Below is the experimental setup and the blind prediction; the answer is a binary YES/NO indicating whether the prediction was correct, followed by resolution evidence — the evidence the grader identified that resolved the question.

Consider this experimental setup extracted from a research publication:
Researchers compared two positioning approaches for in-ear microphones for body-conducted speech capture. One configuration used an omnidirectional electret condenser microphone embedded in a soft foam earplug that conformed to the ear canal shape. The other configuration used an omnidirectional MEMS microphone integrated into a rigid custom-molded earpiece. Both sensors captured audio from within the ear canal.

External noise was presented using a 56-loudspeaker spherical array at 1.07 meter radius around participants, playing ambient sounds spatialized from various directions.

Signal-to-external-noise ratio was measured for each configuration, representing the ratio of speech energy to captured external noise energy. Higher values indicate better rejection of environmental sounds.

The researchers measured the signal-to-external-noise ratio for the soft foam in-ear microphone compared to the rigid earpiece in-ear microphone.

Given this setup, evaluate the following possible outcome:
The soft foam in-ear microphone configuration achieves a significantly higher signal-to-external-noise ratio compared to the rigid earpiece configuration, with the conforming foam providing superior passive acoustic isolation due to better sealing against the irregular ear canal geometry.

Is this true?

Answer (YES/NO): NO